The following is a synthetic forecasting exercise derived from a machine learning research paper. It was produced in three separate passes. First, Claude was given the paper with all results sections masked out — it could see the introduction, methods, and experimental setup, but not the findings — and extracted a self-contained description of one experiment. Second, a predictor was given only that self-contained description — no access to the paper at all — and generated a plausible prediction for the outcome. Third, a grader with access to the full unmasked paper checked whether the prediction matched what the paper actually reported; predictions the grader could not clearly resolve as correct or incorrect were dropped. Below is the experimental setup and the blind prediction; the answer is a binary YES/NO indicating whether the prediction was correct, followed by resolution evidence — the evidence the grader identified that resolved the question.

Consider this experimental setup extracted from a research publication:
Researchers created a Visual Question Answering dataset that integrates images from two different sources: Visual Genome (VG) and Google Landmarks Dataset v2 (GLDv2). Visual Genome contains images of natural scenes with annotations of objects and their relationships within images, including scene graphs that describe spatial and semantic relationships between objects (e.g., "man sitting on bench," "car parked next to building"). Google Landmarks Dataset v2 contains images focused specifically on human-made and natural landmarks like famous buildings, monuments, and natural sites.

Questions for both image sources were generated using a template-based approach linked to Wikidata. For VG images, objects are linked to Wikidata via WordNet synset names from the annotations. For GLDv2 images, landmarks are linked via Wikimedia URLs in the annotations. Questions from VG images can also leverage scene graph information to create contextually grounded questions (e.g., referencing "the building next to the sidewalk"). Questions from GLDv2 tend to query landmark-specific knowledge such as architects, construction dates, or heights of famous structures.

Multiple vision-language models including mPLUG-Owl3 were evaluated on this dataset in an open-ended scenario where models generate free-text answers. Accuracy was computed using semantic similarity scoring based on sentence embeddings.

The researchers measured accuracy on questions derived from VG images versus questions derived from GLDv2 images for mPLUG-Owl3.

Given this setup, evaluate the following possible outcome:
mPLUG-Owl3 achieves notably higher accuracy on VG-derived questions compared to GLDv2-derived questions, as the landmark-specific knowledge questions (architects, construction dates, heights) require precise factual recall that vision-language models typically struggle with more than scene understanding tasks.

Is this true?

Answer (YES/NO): NO